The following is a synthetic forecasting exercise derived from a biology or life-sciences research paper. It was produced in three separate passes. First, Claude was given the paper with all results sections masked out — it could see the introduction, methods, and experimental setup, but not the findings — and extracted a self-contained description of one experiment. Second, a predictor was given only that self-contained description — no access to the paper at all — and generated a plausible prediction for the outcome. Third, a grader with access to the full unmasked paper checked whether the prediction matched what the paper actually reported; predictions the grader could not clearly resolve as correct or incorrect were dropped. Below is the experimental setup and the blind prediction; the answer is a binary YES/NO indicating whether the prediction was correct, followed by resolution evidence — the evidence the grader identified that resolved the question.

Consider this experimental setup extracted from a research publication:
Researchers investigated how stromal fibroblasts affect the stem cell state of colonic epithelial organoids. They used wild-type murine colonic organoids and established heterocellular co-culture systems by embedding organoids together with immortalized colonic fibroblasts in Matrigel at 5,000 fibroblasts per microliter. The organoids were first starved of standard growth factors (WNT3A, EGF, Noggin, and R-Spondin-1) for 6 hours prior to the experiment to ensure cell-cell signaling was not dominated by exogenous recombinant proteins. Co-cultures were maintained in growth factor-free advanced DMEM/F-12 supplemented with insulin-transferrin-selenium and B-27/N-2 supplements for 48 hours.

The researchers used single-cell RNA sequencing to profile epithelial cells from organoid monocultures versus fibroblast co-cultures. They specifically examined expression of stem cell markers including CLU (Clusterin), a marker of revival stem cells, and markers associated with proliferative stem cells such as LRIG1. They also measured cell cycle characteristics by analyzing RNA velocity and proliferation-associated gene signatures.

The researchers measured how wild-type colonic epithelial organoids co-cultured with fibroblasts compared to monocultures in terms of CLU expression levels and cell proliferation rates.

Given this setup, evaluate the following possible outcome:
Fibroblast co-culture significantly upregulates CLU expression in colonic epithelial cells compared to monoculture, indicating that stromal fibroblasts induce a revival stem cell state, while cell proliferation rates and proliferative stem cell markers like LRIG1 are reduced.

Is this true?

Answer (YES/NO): NO